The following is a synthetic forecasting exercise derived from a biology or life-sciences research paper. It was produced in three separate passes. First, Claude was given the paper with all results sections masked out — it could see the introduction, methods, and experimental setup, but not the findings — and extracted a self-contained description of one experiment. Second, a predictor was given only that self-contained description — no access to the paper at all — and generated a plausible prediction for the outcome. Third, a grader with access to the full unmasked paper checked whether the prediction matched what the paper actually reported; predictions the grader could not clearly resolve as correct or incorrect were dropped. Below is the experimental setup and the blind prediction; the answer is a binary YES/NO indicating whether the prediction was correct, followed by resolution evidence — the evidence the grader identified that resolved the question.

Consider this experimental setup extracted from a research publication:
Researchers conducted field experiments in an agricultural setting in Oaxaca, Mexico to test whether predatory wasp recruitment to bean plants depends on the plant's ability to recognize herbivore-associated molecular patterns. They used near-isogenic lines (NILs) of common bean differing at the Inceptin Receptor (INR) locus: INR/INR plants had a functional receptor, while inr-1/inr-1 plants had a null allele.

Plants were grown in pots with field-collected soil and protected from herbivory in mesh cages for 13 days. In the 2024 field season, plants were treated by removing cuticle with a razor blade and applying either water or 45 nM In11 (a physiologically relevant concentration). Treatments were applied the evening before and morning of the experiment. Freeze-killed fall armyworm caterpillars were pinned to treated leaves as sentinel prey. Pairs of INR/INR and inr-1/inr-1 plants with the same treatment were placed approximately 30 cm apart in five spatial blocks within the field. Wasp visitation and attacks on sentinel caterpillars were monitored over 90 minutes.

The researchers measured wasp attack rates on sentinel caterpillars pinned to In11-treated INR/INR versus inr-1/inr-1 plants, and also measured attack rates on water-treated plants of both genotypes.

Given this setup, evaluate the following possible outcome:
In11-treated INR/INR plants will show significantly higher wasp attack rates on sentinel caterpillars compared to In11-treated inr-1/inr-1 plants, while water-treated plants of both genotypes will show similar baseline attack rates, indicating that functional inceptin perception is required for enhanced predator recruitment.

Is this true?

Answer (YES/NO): YES